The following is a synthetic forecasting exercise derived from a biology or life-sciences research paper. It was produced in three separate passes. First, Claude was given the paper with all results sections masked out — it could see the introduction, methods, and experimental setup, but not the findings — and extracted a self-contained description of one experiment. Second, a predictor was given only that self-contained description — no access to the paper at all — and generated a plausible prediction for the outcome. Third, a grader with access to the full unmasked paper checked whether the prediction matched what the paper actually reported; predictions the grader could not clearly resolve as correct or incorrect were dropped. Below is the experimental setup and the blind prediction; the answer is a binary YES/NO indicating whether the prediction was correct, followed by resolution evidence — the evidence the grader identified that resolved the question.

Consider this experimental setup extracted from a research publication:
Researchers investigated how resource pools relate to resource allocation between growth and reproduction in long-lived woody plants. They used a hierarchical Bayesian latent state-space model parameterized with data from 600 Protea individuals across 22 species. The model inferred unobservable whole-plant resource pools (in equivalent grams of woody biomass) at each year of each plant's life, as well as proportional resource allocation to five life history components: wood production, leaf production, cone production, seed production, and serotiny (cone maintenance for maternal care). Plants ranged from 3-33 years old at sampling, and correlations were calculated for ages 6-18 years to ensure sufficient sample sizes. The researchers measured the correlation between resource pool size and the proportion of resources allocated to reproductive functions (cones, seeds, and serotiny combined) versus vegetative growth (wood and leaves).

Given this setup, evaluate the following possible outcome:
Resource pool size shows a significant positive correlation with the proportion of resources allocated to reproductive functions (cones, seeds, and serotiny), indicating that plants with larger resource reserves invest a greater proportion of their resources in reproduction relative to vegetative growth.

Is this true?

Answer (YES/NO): YES